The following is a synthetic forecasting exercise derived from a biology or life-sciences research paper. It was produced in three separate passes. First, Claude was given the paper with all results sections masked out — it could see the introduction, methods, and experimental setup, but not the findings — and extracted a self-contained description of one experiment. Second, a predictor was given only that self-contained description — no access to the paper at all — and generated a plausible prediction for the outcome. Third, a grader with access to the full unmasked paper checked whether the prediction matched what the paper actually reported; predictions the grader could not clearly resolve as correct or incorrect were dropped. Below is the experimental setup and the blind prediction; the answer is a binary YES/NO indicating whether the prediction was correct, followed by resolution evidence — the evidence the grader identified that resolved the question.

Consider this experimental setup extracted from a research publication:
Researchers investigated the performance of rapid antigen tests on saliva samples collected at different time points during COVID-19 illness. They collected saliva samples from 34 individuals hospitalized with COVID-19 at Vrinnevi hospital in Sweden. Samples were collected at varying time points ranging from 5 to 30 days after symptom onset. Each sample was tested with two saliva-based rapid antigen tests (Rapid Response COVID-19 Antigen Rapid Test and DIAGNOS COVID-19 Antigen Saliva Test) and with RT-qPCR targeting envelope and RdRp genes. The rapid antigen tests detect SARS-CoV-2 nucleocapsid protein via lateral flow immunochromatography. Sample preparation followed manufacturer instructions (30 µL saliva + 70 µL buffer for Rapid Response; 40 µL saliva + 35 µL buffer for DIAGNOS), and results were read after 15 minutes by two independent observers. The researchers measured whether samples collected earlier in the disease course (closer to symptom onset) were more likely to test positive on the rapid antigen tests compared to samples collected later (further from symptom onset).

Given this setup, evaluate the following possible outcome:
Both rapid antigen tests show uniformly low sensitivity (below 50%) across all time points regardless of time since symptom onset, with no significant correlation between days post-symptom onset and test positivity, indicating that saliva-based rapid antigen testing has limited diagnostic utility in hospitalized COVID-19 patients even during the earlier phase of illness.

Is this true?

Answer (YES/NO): NO